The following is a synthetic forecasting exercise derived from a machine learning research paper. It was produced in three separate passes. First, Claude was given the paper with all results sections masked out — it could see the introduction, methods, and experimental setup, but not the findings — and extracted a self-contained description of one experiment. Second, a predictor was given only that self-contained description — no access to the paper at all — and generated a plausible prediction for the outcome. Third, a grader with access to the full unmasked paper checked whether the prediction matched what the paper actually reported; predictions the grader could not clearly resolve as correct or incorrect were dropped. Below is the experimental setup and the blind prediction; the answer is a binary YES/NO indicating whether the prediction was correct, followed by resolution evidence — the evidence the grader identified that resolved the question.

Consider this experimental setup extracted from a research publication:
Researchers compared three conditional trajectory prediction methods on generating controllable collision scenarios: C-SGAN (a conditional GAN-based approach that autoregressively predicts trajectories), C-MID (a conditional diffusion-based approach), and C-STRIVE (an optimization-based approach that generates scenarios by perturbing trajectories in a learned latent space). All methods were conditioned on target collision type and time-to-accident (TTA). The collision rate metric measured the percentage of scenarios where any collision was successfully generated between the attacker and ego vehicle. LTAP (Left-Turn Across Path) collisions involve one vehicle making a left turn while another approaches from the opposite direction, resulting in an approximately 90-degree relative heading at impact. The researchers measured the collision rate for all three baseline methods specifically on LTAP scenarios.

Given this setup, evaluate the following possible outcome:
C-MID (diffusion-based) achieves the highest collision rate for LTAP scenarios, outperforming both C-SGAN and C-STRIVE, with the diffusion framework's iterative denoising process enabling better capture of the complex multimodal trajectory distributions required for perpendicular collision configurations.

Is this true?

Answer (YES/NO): NO